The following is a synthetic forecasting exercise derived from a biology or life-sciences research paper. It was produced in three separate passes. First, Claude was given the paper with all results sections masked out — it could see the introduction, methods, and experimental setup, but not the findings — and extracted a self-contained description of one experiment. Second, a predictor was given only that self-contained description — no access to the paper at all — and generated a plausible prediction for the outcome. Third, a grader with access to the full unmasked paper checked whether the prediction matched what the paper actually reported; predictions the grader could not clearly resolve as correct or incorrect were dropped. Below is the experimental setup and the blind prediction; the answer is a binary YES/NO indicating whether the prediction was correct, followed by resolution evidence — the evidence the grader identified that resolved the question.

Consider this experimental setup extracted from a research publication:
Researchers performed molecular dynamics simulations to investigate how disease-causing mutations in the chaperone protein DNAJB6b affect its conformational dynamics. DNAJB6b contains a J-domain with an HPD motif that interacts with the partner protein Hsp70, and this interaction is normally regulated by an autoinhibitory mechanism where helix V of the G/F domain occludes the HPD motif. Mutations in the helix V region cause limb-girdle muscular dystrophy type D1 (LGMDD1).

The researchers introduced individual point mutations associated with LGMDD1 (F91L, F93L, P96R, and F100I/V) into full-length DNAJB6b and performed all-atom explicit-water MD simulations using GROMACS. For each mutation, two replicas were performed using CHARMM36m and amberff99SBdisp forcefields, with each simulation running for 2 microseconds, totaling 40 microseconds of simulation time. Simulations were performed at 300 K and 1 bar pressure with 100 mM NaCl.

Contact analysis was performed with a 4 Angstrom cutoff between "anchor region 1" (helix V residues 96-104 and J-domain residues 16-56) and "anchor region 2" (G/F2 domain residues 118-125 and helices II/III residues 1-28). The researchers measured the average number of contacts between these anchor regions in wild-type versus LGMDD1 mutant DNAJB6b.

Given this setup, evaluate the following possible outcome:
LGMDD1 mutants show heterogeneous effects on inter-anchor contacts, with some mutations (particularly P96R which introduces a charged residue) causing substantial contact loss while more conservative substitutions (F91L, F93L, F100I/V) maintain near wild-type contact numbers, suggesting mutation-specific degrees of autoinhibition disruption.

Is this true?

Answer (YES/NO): YES